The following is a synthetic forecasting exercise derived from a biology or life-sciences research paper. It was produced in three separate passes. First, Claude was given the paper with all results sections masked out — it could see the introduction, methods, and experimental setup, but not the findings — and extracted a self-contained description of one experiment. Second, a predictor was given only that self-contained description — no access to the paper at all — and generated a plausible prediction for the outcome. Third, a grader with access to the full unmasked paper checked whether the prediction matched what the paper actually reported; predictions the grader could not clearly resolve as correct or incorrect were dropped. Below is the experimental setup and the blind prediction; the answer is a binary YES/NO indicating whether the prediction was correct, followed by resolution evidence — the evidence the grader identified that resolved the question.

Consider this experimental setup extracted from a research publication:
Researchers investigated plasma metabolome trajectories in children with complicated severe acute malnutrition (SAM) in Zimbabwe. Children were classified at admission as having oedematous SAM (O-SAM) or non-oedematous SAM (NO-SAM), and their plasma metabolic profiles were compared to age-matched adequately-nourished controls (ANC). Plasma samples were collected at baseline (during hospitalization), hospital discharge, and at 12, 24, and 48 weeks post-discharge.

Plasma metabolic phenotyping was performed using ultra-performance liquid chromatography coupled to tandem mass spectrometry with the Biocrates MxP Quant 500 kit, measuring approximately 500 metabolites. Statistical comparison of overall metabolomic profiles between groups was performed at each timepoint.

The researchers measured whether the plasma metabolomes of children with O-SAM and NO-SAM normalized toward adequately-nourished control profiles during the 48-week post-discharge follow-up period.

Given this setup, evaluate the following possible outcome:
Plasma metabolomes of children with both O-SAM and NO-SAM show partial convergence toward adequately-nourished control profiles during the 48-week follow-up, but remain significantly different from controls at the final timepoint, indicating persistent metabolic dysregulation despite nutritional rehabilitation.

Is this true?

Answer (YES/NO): YES